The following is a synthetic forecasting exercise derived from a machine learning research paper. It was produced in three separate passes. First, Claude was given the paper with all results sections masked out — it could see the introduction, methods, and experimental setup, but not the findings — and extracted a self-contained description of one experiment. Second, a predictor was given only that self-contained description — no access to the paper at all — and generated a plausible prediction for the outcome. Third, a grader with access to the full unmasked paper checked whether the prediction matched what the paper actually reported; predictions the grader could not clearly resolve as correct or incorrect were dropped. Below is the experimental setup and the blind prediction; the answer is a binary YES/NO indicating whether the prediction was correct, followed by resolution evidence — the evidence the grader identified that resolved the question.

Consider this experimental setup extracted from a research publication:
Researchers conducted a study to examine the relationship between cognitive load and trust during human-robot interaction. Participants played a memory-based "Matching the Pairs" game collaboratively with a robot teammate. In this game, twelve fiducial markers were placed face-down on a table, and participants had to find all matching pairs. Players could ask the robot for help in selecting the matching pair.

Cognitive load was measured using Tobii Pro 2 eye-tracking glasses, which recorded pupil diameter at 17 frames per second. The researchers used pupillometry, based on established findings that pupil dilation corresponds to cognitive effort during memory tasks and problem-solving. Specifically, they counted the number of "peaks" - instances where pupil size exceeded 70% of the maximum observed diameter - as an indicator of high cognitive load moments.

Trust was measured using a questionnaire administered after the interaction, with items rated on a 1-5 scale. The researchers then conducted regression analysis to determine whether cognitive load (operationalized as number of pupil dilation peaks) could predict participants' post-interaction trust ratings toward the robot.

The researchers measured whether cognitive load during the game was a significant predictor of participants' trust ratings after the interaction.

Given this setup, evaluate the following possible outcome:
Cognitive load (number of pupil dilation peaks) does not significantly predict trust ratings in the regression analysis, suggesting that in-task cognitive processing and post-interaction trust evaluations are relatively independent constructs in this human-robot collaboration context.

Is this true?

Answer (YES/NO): NO